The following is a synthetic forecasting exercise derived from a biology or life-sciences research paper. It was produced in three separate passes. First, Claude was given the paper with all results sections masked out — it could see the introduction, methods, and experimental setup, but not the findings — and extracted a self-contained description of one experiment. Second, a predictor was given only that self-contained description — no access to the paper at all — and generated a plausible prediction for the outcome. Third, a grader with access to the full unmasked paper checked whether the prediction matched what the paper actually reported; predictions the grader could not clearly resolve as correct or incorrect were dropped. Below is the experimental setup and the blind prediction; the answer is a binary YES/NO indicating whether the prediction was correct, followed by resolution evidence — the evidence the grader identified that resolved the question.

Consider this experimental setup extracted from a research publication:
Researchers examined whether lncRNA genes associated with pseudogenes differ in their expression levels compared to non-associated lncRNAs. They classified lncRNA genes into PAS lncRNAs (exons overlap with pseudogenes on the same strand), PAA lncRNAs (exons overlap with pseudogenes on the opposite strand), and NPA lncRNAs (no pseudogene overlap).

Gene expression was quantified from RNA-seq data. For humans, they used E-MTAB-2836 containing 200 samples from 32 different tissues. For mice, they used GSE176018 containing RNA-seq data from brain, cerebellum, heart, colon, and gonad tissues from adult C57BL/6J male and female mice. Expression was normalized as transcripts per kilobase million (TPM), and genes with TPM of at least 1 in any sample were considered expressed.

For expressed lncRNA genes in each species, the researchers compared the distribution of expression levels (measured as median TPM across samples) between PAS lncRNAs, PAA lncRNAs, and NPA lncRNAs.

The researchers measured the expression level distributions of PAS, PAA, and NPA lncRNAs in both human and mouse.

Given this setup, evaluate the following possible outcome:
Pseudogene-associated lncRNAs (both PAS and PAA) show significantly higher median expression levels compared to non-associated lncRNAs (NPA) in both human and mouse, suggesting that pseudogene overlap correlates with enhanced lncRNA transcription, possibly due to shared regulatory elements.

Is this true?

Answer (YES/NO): YES